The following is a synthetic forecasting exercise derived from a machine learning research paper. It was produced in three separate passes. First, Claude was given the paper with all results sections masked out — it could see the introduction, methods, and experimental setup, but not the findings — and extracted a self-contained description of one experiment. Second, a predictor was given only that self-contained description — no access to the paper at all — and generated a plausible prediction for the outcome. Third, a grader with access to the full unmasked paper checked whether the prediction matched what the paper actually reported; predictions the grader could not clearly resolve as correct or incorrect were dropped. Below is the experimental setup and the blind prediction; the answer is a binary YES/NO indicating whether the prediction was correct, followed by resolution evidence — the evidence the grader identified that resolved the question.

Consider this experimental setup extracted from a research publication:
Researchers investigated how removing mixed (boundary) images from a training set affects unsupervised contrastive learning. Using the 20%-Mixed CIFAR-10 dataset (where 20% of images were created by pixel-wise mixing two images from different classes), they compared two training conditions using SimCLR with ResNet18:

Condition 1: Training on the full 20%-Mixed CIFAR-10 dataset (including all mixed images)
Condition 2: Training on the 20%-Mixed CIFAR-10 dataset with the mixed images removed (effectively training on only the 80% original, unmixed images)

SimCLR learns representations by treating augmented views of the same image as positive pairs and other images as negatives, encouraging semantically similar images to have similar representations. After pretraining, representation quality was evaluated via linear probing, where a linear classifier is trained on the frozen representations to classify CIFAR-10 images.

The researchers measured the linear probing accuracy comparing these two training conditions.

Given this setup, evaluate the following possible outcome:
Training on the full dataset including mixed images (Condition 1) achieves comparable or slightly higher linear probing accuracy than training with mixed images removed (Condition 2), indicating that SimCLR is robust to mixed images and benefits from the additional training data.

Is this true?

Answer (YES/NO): NO